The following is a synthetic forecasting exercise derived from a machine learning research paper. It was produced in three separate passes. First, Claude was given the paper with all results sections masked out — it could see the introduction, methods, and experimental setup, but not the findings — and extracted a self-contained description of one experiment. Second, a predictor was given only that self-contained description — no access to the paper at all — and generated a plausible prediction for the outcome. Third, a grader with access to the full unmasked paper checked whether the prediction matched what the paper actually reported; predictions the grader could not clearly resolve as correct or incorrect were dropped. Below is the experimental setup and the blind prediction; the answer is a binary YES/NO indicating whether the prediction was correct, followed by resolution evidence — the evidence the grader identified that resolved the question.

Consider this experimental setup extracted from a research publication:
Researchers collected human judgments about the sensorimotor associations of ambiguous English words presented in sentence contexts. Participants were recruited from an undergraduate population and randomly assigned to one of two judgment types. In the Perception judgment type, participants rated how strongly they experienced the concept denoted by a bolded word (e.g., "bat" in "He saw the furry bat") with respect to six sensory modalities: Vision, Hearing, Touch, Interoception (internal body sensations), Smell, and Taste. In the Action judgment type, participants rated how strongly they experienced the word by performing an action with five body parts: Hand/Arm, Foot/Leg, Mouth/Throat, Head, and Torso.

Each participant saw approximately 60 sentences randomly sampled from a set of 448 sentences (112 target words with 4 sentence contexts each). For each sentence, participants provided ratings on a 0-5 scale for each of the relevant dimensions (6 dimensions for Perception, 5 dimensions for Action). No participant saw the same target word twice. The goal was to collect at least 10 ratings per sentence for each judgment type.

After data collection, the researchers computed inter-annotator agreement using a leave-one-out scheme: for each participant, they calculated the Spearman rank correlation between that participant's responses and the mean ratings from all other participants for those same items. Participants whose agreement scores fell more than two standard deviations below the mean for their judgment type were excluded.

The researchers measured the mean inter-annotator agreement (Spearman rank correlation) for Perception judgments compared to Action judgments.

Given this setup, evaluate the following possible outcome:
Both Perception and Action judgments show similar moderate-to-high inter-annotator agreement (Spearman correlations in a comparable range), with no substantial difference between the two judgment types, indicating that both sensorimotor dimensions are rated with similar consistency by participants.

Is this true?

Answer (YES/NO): NO